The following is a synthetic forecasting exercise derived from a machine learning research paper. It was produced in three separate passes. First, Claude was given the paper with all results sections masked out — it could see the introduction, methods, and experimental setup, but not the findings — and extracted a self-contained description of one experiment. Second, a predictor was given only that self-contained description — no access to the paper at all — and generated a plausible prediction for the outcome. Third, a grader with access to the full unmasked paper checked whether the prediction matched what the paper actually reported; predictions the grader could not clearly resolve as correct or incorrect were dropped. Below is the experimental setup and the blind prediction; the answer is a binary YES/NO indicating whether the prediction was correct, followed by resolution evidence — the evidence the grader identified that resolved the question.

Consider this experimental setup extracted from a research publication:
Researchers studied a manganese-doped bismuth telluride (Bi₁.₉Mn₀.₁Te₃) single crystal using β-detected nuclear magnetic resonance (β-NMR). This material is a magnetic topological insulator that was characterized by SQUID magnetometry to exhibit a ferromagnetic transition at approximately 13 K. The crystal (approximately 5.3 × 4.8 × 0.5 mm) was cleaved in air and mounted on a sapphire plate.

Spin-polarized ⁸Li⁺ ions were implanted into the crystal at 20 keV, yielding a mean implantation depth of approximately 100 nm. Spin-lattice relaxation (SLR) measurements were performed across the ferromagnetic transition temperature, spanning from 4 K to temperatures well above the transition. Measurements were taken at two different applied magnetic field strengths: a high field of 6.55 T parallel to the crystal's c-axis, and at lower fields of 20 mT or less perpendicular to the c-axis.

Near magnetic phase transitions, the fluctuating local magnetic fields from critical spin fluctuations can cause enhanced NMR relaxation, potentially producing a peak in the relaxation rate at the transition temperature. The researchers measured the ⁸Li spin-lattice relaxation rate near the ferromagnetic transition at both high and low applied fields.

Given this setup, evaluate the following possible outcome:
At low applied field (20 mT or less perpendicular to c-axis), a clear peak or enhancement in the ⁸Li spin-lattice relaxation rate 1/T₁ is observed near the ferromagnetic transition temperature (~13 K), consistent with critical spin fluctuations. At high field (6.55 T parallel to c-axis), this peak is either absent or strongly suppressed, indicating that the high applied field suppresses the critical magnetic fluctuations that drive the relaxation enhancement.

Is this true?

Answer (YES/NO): YES